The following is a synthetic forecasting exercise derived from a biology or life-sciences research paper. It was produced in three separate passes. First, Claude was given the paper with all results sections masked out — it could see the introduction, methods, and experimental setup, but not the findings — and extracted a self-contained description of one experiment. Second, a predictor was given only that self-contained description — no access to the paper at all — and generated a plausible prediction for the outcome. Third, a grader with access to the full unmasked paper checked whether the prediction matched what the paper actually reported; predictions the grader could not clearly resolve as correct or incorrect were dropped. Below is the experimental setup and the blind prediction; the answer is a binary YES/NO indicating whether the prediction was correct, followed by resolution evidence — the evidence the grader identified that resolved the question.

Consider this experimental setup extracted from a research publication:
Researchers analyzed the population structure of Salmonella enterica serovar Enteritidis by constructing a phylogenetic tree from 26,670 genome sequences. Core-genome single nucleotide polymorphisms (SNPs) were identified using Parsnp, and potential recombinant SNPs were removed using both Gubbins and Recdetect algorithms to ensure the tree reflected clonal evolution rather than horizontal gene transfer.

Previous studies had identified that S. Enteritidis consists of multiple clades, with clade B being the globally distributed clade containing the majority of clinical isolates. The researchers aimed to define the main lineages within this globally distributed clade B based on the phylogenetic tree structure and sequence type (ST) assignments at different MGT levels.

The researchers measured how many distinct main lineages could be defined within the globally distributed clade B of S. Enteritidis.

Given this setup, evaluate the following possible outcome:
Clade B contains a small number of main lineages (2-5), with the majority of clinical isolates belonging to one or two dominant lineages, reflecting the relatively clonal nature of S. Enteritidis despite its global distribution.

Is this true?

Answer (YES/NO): NO